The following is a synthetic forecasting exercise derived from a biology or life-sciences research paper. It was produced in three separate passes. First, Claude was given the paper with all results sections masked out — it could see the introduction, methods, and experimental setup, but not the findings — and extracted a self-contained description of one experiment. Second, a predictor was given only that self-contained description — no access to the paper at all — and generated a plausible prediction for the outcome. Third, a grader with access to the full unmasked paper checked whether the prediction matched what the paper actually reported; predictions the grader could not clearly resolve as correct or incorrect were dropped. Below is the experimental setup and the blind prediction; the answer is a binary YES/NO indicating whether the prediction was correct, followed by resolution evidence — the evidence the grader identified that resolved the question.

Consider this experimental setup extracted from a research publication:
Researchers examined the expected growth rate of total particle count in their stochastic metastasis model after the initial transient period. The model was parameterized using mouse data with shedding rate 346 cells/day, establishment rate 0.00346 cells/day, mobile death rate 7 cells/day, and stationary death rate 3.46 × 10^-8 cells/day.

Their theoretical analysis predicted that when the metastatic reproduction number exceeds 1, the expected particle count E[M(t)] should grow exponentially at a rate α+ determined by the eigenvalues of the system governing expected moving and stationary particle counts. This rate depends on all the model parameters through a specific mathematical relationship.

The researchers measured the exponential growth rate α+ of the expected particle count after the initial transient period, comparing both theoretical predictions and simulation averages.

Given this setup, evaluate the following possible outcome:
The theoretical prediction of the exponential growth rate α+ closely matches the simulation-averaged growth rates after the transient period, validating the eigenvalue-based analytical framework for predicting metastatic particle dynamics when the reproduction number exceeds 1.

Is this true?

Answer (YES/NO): YES